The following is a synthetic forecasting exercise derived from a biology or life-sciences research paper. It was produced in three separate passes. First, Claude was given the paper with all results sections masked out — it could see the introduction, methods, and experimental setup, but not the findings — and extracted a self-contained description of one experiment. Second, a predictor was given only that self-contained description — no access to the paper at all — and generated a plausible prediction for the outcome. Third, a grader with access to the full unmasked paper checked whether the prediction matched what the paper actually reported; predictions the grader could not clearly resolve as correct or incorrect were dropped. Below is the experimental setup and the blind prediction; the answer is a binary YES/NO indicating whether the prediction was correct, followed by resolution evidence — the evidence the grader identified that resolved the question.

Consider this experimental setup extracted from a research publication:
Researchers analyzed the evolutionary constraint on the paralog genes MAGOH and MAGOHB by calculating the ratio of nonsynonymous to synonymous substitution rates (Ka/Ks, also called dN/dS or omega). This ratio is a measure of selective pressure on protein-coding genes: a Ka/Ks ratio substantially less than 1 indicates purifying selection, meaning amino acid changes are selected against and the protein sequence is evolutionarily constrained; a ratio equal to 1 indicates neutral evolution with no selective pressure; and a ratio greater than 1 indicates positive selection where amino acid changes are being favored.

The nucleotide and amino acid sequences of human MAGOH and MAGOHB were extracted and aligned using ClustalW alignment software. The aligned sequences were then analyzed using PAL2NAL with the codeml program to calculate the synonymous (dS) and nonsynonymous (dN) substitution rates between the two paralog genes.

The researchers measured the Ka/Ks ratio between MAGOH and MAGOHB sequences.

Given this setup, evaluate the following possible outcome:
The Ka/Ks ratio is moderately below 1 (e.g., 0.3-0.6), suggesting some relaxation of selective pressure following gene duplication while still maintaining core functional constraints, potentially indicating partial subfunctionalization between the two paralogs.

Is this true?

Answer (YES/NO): NO